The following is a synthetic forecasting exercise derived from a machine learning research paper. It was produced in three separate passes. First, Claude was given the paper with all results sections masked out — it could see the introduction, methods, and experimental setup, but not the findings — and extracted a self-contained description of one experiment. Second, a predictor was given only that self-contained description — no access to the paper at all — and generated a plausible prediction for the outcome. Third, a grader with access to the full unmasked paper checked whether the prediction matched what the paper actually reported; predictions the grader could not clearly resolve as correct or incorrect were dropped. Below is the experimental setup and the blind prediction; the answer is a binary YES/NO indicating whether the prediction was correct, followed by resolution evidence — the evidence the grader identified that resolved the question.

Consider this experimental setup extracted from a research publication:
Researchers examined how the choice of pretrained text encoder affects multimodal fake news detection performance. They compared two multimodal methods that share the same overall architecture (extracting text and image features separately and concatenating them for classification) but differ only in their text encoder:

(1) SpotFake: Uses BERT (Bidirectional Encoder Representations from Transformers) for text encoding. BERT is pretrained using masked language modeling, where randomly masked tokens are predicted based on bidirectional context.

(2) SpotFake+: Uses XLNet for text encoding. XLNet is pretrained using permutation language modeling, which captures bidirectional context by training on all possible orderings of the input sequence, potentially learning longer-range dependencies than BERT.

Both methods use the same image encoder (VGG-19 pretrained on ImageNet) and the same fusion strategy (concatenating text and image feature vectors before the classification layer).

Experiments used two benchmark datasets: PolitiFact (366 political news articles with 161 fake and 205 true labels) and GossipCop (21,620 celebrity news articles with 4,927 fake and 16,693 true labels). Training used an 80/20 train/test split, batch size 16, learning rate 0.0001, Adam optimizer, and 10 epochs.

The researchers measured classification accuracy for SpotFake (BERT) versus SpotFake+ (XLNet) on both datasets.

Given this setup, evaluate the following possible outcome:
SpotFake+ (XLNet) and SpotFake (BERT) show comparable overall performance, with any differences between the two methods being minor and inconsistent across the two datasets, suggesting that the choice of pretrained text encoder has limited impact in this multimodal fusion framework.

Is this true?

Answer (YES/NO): NO